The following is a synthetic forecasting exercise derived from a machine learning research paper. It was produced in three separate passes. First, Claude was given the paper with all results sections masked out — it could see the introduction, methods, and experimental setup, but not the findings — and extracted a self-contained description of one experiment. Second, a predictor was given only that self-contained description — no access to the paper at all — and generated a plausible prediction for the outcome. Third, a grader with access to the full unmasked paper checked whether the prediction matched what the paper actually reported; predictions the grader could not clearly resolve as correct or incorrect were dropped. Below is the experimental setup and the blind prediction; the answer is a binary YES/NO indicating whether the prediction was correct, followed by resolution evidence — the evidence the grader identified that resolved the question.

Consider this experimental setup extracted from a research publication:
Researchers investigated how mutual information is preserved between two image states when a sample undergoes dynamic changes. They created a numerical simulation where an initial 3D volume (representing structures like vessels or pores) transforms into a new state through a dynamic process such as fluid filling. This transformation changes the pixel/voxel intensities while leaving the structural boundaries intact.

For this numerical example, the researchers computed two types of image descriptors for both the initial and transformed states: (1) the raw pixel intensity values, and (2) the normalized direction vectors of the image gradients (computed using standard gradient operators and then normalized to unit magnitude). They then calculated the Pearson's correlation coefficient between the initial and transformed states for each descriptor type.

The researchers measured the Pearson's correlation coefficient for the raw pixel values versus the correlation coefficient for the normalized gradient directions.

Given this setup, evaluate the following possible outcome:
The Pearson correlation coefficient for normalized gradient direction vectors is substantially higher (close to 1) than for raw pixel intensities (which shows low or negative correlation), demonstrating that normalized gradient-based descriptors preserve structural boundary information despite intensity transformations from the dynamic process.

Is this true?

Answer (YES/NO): NO